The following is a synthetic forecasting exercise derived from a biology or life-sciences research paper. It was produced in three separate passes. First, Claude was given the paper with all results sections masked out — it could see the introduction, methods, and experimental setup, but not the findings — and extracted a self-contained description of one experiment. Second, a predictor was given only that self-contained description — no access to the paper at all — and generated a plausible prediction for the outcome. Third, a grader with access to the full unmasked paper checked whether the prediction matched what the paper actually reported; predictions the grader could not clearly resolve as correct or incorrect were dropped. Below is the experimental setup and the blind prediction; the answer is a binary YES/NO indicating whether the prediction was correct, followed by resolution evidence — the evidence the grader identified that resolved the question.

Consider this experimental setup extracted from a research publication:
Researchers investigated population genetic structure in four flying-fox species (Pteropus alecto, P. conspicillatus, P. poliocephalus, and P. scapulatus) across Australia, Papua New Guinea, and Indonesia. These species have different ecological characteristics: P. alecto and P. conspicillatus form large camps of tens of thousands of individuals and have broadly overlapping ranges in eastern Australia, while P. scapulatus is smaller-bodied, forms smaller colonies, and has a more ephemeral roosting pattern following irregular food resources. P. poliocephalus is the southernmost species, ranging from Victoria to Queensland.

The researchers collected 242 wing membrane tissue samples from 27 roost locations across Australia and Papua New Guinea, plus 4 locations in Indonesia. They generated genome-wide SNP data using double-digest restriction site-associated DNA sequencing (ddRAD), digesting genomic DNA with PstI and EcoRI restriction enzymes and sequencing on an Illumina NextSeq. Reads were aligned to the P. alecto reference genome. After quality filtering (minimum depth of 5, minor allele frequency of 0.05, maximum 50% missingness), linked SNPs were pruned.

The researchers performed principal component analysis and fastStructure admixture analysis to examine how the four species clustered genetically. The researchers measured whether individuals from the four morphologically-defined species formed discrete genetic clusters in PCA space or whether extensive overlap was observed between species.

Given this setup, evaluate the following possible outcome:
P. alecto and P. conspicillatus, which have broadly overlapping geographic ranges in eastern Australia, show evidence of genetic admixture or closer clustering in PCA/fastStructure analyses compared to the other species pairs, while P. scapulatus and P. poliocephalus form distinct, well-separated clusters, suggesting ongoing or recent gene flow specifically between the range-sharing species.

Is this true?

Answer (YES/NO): YES